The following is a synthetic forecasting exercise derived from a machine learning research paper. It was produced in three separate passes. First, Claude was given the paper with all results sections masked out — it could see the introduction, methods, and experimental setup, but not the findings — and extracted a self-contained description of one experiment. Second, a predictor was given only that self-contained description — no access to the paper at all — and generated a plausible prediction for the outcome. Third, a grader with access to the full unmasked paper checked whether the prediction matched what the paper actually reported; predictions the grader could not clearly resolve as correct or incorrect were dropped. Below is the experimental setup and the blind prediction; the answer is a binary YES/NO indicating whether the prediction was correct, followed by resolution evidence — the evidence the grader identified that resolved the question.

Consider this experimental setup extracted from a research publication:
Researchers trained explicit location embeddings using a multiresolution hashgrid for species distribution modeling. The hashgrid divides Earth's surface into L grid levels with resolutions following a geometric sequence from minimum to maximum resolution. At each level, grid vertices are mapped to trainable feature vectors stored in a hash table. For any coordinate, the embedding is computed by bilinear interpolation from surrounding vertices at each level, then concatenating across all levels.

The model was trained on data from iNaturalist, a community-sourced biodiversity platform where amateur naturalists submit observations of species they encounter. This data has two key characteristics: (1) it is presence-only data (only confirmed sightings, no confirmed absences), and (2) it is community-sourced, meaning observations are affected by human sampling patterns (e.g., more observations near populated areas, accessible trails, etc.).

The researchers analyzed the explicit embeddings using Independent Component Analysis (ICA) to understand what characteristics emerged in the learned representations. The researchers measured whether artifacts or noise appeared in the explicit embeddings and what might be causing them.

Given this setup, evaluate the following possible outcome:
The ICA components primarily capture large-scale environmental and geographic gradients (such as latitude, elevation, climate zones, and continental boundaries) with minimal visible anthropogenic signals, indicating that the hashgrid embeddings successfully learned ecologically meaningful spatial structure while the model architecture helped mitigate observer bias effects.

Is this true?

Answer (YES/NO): NO